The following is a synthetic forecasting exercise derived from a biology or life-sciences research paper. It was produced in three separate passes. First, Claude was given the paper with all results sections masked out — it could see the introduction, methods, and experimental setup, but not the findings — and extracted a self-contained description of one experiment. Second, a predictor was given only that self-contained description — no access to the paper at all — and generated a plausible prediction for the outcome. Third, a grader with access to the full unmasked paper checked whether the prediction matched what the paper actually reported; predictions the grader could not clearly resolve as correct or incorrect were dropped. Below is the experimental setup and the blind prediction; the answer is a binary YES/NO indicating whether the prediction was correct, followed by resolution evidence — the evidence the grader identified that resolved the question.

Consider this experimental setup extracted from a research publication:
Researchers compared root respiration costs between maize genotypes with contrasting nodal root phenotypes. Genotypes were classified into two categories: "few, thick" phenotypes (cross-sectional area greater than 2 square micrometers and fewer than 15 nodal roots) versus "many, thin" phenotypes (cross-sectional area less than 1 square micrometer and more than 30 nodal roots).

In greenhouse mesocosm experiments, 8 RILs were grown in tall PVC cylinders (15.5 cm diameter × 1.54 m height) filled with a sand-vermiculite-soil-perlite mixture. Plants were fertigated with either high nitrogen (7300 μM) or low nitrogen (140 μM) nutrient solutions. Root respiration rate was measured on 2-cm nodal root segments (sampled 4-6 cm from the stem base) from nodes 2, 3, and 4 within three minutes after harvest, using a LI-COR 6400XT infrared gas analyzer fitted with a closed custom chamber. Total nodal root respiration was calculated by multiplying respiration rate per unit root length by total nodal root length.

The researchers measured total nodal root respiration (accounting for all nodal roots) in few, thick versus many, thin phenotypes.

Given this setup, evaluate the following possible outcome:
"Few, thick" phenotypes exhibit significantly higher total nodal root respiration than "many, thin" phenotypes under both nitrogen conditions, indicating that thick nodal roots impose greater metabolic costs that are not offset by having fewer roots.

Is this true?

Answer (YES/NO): NO